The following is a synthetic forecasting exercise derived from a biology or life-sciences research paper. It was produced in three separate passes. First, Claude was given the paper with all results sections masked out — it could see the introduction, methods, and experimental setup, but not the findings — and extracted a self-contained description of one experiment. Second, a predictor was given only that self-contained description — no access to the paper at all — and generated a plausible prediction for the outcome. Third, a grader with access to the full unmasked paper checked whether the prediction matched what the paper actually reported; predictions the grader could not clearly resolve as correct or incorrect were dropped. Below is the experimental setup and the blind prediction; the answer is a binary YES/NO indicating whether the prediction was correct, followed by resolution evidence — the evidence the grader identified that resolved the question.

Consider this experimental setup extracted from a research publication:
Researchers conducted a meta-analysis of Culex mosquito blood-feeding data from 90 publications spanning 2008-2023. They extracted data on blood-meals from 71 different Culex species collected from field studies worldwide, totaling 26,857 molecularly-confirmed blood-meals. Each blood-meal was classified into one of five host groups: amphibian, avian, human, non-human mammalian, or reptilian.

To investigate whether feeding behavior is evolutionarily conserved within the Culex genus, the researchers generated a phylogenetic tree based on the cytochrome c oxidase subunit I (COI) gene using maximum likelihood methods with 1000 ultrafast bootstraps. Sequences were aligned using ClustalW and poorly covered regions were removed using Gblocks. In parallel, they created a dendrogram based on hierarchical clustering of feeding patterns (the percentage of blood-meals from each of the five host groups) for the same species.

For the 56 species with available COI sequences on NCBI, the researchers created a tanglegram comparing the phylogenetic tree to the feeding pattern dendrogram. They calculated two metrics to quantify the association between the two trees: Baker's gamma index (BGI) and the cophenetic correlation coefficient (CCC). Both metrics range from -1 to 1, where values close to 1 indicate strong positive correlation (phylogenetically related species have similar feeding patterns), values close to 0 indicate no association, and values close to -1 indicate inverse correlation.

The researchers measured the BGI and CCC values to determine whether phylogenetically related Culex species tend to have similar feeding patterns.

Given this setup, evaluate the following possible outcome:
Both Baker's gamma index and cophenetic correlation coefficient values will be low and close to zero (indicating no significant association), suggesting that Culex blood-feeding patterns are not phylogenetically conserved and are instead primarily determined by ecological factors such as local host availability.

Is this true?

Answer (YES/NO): YES